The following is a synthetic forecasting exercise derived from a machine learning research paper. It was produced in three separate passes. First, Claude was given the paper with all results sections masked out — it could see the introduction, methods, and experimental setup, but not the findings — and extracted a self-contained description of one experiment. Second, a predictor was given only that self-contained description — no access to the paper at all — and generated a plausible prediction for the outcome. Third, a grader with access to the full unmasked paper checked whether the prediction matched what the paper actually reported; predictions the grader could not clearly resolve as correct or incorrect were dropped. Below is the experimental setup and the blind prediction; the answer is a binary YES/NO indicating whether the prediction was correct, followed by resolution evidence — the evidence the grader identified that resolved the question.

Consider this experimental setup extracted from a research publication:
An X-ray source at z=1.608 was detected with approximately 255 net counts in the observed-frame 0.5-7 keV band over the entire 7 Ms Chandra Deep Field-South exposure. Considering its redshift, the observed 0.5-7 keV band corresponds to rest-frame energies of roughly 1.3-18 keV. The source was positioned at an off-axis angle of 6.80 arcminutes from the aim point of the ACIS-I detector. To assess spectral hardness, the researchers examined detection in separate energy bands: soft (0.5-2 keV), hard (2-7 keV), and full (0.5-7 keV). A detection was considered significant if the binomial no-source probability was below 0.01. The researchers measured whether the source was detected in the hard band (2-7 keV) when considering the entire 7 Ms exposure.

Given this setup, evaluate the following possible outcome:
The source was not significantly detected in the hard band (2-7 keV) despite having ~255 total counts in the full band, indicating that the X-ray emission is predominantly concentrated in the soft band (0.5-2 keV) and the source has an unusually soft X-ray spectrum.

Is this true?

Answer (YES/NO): YES